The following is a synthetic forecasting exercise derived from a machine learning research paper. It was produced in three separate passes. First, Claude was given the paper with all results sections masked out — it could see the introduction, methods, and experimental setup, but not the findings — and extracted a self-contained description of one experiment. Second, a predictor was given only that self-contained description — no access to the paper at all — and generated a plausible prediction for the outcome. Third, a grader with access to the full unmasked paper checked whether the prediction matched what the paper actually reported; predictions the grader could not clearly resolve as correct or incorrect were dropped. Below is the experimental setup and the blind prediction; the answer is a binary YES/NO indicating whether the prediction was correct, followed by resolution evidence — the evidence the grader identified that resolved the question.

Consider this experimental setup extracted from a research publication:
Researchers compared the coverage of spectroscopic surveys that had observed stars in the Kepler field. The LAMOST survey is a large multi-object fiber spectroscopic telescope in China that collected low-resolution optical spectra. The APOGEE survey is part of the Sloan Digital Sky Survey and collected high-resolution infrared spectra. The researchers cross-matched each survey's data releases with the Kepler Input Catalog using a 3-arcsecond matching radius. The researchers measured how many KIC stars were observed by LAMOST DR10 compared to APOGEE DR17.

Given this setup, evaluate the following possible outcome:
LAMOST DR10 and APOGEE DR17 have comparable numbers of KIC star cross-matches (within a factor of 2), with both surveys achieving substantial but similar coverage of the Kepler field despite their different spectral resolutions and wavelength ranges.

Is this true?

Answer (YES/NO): NO